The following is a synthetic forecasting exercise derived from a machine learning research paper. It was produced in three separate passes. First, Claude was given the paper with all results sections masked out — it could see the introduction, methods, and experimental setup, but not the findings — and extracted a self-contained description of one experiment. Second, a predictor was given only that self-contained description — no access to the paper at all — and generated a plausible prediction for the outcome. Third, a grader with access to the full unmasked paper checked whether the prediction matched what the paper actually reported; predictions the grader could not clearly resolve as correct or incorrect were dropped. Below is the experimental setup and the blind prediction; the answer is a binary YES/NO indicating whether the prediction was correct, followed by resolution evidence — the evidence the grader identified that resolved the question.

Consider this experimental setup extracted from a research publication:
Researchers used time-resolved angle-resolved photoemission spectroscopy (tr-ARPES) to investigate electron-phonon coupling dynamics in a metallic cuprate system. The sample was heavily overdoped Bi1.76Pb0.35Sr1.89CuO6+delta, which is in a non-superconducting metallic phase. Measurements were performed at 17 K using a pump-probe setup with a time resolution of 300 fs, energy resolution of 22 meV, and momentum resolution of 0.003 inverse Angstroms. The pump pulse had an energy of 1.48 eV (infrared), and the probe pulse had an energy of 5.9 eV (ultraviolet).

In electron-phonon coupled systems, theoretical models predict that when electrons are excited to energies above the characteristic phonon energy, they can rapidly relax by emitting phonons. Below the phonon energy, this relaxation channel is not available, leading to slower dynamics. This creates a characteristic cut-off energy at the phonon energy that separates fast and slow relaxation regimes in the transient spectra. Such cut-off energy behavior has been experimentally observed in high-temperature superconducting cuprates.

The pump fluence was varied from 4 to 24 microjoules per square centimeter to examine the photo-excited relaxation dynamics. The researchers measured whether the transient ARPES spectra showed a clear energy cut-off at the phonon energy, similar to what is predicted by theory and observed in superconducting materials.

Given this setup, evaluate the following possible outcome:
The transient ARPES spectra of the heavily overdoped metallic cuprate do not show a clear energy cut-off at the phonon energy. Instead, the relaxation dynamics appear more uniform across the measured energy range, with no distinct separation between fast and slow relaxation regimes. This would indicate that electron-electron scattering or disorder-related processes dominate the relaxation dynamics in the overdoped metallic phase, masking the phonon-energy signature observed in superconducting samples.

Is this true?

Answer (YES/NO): YES